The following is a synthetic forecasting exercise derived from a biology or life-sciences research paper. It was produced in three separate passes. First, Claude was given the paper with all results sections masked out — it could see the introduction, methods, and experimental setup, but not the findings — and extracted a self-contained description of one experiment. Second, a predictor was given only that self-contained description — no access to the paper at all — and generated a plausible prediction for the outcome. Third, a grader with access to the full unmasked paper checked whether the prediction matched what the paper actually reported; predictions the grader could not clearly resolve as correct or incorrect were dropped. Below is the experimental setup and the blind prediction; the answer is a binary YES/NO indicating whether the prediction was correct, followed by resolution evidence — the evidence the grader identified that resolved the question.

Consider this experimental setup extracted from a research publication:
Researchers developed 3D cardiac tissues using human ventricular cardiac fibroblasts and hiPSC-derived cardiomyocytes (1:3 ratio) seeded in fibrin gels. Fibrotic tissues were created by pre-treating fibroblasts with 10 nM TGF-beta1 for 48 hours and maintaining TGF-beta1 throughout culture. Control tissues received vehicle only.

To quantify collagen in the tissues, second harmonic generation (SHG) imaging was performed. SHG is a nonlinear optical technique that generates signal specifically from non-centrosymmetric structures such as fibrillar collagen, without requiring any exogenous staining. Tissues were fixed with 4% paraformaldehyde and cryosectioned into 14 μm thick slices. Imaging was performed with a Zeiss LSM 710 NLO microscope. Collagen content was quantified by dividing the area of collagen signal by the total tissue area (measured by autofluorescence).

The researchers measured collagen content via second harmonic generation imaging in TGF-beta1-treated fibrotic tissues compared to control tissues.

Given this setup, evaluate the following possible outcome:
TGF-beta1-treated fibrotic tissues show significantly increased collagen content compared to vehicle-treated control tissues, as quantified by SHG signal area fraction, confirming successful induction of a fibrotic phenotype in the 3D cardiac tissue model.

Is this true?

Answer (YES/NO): YES